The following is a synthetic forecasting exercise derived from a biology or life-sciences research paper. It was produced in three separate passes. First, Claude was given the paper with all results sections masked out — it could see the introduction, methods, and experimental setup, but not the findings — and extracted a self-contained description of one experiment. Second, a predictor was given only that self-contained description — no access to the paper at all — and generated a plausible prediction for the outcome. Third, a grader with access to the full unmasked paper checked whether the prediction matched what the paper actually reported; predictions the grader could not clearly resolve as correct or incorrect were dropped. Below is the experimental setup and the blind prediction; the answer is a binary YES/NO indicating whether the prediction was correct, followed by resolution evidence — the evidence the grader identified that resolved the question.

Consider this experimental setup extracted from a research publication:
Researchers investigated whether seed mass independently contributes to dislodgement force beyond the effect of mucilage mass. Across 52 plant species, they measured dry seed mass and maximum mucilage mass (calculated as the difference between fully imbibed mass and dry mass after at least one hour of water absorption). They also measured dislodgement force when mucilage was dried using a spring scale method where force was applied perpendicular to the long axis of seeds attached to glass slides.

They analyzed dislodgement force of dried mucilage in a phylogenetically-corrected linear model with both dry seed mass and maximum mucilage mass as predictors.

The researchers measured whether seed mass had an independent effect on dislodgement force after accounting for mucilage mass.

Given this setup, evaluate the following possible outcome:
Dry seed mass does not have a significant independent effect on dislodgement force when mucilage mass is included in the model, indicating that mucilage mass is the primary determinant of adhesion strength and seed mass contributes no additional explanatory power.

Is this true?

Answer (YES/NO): NO